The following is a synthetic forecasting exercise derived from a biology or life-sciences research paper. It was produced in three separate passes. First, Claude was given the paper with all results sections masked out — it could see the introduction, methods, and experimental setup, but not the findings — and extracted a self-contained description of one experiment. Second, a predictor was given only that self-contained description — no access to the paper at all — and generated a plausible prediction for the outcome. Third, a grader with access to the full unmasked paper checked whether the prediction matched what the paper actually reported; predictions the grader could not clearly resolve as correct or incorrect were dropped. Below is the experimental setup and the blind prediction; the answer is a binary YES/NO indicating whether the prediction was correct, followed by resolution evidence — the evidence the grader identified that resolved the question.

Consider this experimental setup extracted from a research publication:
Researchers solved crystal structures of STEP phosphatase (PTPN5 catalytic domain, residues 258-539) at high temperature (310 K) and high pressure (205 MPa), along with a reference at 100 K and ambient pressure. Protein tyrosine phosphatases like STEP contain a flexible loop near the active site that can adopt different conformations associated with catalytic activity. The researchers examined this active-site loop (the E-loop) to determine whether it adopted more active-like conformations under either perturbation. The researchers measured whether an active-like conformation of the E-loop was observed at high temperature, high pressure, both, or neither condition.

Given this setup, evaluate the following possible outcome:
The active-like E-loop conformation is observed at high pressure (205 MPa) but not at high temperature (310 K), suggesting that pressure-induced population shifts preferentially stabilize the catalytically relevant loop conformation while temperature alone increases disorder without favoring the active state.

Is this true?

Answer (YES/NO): YES